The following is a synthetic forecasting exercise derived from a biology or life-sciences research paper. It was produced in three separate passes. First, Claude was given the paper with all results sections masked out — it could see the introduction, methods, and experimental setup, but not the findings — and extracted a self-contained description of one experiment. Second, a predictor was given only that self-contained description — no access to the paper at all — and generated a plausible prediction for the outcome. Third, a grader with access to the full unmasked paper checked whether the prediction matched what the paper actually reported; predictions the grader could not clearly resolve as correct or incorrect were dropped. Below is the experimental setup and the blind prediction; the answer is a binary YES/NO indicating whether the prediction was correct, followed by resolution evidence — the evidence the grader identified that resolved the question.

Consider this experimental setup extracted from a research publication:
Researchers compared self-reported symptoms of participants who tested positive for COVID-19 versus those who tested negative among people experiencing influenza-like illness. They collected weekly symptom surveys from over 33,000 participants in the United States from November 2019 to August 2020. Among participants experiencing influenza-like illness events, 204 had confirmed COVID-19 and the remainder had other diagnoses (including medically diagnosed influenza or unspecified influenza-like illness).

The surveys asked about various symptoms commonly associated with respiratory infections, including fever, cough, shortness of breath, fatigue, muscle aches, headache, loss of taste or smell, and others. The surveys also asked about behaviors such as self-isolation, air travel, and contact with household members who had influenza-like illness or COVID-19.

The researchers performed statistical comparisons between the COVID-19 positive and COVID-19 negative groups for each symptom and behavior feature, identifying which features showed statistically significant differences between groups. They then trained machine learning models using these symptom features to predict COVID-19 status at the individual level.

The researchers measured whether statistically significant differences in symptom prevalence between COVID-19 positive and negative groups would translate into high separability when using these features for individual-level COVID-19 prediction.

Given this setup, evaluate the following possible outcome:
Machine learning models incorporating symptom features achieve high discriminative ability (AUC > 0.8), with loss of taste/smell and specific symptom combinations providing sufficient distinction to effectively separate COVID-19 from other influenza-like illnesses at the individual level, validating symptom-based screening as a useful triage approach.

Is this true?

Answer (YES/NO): NO